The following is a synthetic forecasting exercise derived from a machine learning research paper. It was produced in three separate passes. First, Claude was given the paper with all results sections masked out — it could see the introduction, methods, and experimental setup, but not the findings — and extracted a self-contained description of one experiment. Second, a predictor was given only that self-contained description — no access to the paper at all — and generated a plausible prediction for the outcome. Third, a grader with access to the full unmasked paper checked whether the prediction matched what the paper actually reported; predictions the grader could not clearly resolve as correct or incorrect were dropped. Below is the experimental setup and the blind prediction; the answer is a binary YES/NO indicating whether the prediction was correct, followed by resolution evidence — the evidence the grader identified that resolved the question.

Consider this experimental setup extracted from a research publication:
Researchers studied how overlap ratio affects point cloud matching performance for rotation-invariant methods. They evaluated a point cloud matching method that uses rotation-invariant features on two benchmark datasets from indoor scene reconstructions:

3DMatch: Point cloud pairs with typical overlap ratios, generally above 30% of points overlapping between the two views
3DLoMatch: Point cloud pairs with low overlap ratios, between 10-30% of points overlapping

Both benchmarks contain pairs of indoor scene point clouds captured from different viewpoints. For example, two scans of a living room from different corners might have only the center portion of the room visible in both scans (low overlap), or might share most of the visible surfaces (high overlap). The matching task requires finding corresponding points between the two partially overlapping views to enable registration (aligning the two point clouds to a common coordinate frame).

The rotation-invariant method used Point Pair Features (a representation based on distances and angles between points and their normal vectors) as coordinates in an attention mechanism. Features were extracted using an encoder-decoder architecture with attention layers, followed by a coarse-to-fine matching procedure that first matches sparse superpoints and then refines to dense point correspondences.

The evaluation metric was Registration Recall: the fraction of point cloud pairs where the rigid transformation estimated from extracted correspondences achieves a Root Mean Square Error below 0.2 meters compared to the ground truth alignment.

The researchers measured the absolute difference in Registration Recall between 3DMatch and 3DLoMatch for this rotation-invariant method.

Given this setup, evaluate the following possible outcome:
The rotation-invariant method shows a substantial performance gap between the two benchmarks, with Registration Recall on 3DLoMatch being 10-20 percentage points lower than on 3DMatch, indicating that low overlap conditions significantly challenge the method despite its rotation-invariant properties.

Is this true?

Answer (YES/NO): YES